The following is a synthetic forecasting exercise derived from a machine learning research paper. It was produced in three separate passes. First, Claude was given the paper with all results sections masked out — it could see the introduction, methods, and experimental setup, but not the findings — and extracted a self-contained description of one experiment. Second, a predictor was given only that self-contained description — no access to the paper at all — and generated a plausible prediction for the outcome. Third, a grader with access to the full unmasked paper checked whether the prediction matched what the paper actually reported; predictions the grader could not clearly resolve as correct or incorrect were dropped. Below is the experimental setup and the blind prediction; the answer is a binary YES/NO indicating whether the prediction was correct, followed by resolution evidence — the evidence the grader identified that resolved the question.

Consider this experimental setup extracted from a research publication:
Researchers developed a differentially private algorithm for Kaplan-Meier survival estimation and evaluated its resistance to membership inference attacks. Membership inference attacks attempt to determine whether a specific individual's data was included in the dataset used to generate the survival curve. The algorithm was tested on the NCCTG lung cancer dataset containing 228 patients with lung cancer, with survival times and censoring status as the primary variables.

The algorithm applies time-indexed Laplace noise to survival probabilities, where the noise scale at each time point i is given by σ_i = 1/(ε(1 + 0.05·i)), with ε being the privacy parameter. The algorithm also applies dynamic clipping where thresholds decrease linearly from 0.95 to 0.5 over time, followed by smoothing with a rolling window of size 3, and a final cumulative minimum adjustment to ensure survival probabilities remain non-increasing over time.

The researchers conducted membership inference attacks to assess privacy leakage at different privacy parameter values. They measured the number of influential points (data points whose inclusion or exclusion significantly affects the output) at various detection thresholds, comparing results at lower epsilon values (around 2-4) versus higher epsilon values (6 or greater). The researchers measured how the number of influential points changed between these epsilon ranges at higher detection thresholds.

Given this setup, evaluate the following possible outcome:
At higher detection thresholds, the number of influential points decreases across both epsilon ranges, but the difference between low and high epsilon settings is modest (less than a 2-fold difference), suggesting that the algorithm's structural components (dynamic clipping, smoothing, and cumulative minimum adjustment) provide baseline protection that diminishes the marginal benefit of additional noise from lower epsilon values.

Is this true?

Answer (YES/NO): NO